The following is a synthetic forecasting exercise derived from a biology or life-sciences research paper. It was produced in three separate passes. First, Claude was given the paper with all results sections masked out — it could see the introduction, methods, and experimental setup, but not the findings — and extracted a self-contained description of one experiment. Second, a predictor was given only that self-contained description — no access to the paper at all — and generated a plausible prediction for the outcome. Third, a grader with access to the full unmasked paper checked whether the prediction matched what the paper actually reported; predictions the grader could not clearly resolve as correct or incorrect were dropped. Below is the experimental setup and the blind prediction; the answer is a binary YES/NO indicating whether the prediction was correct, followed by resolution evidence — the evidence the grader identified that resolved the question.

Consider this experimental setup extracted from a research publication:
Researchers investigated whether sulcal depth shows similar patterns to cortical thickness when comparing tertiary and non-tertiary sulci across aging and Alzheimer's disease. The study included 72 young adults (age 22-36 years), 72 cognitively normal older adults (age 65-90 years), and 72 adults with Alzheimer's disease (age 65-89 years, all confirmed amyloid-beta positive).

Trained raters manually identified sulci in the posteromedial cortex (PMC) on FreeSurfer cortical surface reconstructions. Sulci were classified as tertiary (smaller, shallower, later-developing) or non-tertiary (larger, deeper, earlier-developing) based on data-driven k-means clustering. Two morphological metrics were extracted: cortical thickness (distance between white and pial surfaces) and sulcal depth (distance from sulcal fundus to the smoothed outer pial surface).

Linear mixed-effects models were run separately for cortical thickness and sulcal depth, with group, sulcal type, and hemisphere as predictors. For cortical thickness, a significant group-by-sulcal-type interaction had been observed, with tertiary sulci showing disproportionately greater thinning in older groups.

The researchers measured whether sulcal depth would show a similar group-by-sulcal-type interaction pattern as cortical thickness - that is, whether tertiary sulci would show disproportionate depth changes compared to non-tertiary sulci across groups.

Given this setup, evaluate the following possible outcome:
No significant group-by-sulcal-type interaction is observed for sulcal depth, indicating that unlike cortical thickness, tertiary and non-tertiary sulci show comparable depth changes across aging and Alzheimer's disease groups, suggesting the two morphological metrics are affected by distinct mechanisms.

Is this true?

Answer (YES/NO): YES